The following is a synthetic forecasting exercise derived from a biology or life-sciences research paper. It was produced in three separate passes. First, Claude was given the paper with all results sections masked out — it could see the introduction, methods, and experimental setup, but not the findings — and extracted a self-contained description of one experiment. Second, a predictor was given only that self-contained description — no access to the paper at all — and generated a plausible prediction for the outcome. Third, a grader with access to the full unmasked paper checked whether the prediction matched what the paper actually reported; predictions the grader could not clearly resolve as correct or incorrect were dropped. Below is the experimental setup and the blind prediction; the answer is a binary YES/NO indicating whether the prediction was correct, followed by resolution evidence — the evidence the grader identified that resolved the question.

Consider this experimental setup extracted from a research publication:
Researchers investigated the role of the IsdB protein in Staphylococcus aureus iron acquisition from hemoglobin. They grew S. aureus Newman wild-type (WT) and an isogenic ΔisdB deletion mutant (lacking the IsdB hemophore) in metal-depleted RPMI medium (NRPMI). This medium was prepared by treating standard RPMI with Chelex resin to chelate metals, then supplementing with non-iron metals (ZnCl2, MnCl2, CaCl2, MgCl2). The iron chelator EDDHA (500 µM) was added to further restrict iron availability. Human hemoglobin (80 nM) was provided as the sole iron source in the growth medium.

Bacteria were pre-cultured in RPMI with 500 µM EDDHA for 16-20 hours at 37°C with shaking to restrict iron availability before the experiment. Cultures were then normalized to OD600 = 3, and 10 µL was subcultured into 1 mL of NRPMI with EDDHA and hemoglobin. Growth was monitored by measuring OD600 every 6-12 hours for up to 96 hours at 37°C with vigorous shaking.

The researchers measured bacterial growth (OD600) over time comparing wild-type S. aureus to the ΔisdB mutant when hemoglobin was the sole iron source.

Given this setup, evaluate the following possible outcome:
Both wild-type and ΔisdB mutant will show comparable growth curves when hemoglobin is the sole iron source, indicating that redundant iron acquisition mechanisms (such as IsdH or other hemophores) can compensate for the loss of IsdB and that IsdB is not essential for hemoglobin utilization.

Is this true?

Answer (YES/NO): NO